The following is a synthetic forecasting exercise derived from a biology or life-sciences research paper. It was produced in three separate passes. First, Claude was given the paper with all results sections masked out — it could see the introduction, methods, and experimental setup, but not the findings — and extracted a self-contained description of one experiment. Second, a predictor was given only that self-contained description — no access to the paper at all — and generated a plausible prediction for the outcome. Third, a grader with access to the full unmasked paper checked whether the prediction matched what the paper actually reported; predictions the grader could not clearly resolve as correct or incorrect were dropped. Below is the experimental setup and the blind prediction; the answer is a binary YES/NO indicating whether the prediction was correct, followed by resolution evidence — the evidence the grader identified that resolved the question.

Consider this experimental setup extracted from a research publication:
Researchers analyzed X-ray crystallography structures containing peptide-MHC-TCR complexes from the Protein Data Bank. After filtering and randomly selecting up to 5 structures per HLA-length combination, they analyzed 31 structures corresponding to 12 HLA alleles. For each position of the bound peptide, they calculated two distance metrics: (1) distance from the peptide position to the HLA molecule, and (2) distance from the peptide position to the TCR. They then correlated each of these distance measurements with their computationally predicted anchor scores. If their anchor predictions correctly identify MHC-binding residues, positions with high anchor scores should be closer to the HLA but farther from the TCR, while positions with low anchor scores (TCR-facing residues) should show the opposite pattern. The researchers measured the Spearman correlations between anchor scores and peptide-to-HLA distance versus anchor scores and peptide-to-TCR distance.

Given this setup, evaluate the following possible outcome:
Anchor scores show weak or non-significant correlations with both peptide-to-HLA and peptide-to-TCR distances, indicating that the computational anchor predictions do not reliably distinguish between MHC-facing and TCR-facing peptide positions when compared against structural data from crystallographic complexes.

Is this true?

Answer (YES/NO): NO